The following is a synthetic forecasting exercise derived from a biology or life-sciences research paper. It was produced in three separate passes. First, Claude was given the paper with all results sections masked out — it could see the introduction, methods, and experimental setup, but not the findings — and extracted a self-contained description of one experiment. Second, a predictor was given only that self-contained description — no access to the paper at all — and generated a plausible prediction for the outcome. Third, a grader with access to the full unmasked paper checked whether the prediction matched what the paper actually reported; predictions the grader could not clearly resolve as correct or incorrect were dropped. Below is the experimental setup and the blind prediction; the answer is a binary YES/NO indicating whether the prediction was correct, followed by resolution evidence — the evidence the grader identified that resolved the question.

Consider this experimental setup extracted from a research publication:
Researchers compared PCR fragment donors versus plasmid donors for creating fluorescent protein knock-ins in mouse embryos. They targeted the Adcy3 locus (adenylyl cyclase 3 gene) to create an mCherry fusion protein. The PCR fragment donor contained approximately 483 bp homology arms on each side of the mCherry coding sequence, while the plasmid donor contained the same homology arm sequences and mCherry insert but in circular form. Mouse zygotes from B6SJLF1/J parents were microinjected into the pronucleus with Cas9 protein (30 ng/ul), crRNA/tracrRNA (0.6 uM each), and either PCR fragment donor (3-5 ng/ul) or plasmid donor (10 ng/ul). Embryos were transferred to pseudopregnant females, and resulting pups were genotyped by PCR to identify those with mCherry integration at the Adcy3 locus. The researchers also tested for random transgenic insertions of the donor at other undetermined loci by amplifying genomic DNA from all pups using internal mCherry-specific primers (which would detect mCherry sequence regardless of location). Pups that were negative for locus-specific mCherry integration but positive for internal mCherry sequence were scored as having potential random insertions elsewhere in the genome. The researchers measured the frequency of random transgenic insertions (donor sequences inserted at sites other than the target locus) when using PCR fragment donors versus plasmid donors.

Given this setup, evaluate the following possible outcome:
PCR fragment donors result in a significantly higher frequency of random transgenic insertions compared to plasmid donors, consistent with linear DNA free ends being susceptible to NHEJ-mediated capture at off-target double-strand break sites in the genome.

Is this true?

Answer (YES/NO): YES